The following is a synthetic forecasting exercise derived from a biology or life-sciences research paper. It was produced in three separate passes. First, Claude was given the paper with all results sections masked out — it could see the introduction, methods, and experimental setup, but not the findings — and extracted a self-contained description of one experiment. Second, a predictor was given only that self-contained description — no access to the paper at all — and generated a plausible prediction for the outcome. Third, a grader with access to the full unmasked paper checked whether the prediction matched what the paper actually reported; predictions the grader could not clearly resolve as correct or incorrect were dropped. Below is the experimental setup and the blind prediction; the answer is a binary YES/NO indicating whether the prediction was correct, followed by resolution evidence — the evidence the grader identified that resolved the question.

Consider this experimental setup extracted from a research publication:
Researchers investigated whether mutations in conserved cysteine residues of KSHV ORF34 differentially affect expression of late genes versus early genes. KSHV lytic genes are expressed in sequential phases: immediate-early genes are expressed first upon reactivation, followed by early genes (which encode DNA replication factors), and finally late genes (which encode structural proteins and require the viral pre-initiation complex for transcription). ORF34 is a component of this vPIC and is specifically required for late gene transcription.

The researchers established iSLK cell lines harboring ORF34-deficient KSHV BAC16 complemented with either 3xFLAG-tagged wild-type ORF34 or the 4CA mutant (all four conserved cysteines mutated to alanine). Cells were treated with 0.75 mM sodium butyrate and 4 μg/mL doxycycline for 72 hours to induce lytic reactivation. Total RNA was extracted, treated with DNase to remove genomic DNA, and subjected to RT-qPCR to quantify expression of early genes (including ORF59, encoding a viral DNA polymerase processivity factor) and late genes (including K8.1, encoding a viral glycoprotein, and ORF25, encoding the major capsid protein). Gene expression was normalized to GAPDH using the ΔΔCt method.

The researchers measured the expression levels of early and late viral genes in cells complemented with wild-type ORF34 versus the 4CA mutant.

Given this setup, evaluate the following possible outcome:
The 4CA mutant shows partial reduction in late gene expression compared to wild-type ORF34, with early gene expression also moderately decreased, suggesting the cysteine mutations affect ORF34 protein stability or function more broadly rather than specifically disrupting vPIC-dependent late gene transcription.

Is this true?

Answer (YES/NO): NO